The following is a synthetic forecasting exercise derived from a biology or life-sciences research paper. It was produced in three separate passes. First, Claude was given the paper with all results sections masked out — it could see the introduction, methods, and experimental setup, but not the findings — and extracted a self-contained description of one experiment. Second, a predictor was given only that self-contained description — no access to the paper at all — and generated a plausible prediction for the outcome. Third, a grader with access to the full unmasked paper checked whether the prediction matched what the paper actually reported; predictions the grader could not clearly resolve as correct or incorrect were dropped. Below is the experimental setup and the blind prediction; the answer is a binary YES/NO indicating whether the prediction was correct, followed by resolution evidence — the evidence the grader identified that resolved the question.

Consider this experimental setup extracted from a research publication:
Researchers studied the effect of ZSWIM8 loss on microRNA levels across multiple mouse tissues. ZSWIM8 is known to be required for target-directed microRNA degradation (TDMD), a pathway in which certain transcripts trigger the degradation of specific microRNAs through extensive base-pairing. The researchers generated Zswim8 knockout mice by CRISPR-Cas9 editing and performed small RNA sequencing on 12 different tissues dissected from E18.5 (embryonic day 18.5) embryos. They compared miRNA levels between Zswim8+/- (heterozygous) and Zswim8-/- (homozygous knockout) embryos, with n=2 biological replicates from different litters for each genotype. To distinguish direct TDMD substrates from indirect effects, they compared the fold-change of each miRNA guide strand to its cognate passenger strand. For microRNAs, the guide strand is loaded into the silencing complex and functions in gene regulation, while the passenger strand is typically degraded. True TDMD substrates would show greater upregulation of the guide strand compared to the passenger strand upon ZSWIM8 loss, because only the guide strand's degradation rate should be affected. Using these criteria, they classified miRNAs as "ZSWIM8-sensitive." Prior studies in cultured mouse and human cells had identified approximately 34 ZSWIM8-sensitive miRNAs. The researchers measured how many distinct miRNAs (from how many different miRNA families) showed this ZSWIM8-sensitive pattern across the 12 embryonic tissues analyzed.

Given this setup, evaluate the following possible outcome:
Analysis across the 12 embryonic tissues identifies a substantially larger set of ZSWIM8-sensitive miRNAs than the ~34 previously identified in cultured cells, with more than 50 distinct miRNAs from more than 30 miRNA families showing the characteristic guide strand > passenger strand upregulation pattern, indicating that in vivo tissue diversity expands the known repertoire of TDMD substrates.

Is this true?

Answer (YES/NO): YES